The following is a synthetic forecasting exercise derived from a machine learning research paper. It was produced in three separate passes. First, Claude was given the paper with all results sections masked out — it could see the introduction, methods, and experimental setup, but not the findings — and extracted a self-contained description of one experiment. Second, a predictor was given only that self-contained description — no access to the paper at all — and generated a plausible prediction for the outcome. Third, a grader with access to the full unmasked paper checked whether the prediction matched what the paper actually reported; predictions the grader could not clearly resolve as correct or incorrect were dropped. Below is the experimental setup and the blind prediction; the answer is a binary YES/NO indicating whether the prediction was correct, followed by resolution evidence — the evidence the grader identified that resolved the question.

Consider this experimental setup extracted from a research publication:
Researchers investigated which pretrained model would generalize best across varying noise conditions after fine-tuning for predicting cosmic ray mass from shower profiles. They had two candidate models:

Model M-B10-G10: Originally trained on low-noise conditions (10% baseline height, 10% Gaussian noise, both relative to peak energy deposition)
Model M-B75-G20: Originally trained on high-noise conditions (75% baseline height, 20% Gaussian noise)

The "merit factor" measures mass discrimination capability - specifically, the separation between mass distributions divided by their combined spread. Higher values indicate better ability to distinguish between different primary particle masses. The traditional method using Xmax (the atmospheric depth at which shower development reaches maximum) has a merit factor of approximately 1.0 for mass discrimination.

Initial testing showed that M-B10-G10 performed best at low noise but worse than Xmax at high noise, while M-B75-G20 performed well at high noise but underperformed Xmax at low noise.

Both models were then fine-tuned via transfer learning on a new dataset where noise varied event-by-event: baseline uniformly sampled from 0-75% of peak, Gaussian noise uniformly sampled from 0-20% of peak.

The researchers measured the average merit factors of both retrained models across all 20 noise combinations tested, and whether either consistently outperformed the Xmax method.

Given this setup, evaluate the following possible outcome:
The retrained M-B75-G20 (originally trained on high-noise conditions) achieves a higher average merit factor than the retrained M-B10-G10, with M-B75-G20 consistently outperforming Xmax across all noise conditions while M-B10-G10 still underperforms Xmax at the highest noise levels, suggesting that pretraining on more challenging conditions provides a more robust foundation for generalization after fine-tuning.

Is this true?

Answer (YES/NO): YES